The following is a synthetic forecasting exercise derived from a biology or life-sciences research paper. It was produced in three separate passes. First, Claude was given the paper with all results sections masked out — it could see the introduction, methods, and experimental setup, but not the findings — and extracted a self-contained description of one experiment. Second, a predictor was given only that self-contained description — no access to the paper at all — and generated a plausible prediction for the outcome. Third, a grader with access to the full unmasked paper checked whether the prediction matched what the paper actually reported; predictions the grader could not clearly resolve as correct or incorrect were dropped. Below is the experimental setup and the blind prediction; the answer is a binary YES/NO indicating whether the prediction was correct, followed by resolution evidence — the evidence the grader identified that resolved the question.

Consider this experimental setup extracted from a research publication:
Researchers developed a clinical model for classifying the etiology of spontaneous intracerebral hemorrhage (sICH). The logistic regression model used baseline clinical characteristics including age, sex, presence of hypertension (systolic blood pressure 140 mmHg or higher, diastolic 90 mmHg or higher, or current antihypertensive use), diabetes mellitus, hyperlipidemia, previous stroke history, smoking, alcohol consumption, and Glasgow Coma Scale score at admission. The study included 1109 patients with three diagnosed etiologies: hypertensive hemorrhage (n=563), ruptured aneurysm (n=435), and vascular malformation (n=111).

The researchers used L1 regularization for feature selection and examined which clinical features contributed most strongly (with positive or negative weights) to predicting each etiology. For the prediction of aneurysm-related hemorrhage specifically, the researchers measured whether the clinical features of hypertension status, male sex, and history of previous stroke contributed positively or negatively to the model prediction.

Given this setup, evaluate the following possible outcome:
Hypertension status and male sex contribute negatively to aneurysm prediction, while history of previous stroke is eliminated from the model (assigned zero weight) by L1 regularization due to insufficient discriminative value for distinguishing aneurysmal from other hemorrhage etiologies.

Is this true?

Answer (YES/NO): NO